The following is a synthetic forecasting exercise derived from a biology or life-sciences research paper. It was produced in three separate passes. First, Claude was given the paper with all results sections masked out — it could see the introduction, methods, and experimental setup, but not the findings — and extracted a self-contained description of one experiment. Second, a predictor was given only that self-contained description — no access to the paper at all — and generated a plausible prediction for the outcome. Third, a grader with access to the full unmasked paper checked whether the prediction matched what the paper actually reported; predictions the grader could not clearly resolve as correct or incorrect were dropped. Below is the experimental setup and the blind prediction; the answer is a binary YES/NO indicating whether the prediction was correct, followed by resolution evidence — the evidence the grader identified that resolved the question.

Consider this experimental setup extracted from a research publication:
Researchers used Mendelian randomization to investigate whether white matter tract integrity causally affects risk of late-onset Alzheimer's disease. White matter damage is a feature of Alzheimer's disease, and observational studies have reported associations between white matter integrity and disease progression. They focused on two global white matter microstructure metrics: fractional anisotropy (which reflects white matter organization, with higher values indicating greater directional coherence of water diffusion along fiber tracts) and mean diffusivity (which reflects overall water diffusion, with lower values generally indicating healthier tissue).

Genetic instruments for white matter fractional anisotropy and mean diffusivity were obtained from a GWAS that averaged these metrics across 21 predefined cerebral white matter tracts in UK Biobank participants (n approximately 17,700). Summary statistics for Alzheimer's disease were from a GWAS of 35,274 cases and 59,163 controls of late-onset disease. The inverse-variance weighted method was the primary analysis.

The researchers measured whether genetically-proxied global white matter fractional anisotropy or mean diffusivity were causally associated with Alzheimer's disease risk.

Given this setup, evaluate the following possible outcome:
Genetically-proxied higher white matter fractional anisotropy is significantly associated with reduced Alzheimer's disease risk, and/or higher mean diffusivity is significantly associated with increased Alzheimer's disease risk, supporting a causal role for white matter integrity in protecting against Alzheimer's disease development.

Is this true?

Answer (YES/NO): NO